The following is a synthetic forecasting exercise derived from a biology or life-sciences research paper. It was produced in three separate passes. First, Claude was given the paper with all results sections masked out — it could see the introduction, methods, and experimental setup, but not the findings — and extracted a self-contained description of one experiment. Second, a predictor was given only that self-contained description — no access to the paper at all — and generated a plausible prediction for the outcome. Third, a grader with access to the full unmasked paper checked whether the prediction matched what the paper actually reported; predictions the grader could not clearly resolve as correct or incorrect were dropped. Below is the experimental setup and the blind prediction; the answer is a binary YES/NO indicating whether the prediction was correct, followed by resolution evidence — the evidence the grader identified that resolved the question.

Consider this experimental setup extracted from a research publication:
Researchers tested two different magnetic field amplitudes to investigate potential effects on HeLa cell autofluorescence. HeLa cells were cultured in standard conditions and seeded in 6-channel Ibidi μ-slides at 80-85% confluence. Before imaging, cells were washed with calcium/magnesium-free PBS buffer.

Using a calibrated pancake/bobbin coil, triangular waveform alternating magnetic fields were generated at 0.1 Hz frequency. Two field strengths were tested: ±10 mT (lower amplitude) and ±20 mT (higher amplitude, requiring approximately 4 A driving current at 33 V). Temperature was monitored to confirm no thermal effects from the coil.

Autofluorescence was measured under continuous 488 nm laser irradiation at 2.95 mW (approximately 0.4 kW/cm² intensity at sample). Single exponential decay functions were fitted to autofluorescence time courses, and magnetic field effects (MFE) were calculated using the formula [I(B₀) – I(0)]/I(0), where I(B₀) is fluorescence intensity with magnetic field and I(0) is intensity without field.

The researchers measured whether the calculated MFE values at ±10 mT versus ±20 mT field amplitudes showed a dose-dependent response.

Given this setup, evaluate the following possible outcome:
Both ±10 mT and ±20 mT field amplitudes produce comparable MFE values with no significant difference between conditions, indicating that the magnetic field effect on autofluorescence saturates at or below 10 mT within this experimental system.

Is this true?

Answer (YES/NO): NO